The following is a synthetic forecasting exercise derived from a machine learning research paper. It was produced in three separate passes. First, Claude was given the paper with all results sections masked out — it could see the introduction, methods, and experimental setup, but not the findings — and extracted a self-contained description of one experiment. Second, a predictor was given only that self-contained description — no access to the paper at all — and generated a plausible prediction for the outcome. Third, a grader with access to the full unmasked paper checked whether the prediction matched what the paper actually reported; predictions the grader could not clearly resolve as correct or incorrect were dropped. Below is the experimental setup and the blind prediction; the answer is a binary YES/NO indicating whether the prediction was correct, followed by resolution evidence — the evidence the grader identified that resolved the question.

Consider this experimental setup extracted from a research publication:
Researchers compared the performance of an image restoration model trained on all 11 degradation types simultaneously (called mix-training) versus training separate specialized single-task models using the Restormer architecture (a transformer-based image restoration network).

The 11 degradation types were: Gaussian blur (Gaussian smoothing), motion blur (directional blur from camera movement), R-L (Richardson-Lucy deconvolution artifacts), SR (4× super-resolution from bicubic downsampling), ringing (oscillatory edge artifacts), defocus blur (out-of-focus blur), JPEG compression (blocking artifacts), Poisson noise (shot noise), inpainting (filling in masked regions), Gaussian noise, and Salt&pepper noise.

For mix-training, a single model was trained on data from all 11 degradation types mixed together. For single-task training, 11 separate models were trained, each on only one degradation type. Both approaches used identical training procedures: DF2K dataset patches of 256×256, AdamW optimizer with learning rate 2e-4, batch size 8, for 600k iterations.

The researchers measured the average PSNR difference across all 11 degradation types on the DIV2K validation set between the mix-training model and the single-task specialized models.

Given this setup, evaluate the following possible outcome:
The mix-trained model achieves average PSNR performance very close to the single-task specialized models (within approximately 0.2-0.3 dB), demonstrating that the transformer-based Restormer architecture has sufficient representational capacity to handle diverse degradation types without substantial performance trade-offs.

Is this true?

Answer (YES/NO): NO